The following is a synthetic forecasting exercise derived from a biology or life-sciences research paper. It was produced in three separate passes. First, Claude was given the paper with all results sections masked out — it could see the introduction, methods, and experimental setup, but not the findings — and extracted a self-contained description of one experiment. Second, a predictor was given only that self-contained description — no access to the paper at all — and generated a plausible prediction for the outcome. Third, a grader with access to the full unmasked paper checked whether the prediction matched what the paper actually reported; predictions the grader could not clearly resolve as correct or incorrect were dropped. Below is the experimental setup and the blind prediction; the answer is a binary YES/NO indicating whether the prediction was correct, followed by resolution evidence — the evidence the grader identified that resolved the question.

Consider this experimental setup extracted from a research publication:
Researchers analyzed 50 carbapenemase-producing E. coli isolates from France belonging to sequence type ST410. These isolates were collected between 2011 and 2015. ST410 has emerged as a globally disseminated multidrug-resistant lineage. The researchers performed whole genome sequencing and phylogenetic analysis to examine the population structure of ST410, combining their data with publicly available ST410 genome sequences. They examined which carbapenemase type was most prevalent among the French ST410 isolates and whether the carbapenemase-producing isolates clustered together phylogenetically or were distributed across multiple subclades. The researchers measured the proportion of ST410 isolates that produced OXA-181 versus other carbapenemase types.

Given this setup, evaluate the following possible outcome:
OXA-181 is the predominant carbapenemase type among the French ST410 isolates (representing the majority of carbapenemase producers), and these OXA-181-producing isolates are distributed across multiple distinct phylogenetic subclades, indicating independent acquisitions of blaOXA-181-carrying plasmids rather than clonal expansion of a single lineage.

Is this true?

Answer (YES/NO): NO